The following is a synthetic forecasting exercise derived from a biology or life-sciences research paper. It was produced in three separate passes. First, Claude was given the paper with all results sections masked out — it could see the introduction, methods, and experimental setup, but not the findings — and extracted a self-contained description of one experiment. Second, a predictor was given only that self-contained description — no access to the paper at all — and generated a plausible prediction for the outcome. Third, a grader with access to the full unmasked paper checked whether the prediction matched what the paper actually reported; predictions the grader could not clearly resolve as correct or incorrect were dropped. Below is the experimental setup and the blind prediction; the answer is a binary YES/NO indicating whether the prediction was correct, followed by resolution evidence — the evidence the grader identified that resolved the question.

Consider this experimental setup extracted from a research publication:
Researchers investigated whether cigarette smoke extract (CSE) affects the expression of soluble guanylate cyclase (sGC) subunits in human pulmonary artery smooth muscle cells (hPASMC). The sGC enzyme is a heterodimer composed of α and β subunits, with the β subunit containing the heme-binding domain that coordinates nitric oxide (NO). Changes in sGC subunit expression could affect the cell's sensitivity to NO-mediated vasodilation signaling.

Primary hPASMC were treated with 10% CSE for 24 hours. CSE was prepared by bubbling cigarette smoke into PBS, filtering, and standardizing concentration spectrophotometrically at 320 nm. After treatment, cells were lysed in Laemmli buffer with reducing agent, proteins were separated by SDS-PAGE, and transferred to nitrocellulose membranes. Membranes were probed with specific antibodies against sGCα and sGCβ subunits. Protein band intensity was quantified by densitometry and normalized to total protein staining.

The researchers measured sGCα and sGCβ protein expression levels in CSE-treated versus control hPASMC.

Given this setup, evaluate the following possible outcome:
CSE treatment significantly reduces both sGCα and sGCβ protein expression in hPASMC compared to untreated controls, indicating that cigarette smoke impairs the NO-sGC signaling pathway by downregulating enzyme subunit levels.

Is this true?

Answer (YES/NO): NO